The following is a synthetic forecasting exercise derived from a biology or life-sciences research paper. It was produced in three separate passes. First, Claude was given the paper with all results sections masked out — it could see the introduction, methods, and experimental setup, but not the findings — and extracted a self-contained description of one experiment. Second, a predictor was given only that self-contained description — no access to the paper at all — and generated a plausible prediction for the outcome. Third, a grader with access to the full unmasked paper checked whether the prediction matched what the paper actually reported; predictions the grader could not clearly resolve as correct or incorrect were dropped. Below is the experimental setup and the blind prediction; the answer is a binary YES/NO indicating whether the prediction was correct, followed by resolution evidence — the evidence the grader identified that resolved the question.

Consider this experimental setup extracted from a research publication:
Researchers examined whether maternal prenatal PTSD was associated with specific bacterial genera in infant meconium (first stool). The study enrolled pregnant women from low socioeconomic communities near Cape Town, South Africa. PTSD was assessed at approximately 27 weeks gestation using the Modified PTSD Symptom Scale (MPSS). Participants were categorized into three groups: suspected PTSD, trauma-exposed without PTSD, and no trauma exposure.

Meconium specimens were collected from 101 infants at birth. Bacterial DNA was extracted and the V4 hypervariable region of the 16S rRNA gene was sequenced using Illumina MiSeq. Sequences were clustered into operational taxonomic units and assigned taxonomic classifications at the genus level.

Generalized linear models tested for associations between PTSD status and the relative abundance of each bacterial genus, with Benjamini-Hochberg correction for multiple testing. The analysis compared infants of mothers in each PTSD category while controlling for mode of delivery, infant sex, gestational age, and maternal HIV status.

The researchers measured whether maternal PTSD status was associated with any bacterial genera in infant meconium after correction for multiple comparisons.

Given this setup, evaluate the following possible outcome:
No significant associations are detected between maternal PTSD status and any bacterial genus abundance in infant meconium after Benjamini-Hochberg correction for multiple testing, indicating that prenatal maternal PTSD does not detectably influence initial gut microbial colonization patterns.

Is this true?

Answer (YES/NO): YES